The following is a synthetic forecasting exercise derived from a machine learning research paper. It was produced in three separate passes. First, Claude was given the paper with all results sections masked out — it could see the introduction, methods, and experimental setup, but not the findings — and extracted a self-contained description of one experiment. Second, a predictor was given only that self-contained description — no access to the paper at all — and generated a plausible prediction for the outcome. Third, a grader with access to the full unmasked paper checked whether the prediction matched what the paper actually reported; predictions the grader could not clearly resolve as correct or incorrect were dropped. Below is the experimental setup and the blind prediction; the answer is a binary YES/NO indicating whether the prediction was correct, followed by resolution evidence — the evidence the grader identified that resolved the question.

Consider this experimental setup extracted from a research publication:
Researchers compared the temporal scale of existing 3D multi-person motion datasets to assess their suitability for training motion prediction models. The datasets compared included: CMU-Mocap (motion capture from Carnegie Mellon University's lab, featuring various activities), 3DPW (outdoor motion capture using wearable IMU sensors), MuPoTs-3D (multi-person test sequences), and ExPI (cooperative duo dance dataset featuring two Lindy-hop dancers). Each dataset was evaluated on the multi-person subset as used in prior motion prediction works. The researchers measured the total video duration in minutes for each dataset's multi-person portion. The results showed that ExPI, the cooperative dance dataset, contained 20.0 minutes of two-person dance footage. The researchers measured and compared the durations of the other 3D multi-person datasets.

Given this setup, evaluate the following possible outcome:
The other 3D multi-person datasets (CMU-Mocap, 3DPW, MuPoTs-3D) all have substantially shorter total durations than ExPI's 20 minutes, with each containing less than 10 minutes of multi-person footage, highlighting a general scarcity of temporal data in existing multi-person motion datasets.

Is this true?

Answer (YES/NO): YES